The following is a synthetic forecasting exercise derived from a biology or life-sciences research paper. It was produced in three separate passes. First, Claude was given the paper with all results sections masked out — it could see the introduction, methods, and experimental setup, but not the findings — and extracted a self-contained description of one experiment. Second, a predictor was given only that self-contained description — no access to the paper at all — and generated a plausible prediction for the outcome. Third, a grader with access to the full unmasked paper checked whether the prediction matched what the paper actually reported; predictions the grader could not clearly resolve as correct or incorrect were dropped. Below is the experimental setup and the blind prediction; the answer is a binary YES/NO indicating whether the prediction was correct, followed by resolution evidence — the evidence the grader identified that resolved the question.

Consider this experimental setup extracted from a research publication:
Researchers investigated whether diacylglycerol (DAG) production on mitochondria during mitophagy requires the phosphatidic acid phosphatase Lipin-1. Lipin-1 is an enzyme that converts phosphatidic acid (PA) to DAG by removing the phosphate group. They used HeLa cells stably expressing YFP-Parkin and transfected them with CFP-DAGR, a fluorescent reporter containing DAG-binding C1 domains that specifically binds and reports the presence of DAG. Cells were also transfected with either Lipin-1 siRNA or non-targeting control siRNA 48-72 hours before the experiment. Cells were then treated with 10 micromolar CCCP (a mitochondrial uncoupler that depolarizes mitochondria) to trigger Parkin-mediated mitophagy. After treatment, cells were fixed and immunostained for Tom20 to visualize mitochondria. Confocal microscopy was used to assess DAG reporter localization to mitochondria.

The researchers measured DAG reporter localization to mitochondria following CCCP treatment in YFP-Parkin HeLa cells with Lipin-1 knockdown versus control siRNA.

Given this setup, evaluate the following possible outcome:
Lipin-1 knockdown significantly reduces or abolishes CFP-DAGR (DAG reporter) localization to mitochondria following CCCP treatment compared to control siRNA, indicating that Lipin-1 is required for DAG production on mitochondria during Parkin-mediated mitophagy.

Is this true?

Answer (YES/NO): YES